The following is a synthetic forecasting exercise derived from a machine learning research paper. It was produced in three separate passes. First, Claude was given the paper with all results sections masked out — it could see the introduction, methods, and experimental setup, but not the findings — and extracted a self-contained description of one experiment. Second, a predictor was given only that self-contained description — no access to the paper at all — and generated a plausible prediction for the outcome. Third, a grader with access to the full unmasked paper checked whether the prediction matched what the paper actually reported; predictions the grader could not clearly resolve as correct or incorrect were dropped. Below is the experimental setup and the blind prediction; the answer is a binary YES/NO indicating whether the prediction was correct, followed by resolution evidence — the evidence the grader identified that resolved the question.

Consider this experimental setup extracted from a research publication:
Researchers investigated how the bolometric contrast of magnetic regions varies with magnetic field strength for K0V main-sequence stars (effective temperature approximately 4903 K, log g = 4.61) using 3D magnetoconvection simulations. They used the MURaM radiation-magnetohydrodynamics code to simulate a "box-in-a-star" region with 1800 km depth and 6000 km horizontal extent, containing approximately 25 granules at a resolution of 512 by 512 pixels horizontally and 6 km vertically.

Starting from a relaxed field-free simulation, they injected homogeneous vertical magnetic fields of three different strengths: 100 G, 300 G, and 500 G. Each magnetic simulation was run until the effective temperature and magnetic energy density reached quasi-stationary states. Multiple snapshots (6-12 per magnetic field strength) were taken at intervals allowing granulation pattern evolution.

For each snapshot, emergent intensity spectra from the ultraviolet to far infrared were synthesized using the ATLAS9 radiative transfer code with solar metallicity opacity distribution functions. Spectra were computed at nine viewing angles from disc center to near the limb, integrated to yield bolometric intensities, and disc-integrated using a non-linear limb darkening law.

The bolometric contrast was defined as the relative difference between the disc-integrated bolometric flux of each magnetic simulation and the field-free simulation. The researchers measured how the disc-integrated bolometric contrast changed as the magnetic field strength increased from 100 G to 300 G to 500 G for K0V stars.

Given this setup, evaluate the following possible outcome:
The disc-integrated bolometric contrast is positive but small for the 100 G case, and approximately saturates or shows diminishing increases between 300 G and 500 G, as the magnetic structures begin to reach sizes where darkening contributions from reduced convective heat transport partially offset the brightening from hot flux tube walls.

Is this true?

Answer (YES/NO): NO